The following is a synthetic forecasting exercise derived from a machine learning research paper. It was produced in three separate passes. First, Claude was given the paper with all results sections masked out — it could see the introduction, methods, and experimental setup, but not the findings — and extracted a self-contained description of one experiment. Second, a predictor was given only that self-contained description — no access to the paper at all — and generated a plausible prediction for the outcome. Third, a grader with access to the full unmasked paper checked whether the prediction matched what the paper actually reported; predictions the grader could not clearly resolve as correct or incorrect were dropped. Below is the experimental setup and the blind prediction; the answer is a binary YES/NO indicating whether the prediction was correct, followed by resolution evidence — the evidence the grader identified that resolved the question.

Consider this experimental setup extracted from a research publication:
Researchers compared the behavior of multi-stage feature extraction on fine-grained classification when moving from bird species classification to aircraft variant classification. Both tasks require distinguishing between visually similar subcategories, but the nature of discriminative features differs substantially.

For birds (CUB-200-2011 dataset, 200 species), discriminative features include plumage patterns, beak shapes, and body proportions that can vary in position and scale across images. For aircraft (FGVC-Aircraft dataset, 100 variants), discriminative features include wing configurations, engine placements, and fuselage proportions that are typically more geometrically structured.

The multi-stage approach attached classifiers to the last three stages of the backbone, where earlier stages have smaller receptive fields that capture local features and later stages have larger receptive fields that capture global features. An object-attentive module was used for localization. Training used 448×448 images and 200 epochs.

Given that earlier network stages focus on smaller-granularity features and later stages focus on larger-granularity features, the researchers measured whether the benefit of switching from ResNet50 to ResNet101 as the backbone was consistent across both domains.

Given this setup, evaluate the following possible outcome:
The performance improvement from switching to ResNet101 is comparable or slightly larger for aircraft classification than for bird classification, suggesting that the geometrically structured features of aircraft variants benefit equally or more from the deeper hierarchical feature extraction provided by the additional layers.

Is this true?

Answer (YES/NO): YES